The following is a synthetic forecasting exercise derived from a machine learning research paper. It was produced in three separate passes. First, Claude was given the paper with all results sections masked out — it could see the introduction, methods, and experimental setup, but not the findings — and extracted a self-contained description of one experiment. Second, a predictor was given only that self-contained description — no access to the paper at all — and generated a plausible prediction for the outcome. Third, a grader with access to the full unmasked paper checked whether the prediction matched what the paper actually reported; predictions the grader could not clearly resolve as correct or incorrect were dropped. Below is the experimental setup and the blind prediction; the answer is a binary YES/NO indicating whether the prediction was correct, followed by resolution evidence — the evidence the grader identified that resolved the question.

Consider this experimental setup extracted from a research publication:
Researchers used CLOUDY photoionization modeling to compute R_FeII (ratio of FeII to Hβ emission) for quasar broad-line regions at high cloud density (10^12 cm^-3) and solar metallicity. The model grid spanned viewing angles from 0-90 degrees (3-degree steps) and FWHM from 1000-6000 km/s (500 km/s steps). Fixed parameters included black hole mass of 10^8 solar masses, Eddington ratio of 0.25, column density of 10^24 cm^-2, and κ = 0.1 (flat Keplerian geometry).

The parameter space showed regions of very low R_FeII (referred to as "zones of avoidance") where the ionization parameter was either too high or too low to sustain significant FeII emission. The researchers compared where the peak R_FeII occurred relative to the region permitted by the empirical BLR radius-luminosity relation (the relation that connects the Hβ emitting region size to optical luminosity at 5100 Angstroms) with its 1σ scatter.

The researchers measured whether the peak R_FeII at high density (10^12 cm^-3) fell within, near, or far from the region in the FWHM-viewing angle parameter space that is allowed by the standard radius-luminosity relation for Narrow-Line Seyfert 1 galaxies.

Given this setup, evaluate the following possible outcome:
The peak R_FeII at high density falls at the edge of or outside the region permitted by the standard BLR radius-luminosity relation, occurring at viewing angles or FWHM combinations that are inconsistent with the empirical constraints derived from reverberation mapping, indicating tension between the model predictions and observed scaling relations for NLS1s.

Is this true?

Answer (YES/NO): NO